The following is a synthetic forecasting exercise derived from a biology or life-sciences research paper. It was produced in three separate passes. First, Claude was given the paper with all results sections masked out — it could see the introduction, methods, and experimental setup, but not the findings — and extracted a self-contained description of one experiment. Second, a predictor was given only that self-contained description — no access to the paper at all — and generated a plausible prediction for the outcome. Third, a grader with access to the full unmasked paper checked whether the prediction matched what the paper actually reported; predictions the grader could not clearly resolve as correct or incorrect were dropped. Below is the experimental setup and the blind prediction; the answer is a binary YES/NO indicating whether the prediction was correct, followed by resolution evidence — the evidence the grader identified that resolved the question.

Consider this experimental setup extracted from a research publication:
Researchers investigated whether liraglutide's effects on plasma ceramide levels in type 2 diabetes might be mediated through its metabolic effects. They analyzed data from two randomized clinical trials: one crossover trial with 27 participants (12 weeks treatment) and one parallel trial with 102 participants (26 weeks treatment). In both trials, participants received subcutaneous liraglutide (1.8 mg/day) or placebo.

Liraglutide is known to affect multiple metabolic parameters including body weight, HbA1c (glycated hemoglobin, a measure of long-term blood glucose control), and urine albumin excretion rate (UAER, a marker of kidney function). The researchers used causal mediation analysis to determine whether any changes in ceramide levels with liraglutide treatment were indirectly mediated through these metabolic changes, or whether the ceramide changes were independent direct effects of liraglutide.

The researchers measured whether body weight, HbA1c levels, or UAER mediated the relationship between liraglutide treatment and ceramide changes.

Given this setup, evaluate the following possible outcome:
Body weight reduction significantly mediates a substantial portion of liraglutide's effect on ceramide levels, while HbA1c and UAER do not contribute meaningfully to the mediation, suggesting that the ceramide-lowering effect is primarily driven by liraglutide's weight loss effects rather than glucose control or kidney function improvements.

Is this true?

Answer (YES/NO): NO